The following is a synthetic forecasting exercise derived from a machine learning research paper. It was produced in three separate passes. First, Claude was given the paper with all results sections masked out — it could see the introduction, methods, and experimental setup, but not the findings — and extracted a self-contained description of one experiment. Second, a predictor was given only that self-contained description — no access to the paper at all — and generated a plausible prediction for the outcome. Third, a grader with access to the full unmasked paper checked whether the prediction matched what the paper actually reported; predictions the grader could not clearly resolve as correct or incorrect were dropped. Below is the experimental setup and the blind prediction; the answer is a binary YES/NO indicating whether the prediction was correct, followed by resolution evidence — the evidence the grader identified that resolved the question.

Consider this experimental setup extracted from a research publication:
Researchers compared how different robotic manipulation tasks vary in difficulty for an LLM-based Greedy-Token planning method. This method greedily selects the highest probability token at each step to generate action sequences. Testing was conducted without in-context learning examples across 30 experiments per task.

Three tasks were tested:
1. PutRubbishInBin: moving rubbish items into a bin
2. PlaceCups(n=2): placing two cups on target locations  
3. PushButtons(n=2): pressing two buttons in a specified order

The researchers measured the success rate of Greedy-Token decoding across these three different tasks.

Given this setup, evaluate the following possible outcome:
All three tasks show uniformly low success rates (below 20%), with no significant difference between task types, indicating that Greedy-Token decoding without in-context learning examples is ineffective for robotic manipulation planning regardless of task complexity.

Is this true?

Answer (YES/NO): NO